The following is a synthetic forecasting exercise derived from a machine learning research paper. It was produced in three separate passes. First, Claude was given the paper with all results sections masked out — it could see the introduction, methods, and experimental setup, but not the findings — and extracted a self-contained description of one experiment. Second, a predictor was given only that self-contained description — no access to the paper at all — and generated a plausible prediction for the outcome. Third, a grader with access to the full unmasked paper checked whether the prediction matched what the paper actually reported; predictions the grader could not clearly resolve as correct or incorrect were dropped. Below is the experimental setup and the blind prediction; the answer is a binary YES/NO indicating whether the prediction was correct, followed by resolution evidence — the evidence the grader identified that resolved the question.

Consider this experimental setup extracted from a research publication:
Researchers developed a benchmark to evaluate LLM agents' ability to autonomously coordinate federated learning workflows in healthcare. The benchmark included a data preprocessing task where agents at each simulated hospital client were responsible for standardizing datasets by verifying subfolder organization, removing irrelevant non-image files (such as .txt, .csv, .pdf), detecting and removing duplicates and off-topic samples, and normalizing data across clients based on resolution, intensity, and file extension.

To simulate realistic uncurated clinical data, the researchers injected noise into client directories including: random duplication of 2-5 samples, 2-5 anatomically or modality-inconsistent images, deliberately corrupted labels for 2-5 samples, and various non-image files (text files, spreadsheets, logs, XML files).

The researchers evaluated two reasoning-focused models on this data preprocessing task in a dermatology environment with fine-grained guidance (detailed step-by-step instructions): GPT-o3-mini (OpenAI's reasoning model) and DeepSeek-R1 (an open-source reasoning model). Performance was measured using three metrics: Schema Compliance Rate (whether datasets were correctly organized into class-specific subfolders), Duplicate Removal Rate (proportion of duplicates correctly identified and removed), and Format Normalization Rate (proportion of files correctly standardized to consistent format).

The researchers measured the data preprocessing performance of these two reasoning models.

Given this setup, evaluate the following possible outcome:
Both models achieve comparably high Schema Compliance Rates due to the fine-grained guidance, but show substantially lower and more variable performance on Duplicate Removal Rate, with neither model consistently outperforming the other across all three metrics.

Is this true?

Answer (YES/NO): NO